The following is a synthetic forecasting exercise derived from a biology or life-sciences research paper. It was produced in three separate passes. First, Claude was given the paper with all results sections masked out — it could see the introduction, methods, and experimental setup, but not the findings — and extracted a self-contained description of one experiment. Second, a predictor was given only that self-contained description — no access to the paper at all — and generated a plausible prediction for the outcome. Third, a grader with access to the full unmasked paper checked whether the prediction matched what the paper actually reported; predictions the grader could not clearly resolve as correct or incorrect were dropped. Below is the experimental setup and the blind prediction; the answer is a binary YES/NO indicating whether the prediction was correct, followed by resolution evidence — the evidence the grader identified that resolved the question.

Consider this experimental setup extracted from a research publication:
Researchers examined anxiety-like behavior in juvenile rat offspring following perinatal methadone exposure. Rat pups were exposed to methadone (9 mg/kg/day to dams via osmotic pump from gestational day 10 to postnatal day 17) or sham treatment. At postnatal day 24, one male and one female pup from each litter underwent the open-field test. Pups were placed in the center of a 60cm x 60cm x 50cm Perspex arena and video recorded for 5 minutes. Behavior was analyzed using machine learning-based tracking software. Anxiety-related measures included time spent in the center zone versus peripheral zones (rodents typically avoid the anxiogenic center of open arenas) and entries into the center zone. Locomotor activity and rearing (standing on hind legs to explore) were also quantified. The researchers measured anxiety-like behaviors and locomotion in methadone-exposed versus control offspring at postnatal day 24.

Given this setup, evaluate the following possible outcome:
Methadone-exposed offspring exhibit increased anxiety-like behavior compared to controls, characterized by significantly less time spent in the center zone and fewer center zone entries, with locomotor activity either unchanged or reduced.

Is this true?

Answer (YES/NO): YES